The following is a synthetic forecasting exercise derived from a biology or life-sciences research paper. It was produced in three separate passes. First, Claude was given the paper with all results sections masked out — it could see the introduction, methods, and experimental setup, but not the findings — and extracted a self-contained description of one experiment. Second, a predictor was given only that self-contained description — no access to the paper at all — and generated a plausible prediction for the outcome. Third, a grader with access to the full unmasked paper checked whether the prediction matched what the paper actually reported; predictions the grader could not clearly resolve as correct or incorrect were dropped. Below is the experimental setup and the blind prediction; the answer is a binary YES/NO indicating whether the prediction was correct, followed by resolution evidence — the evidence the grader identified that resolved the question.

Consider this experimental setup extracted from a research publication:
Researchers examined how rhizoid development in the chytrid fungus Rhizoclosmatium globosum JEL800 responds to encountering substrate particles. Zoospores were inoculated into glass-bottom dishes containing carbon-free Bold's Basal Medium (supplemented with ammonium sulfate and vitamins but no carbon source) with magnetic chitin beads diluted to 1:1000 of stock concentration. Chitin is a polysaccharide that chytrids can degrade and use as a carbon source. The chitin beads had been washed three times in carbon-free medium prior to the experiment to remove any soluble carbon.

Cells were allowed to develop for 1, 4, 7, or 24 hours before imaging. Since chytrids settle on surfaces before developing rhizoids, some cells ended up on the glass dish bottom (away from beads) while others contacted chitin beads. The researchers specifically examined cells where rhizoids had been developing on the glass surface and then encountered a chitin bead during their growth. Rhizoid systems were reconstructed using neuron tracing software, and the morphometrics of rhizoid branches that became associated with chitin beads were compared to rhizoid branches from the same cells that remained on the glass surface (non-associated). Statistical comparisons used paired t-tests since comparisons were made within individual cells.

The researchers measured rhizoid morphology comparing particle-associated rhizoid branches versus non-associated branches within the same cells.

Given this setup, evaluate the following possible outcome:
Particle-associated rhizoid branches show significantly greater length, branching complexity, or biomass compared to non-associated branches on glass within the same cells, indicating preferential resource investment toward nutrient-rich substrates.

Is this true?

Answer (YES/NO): NO